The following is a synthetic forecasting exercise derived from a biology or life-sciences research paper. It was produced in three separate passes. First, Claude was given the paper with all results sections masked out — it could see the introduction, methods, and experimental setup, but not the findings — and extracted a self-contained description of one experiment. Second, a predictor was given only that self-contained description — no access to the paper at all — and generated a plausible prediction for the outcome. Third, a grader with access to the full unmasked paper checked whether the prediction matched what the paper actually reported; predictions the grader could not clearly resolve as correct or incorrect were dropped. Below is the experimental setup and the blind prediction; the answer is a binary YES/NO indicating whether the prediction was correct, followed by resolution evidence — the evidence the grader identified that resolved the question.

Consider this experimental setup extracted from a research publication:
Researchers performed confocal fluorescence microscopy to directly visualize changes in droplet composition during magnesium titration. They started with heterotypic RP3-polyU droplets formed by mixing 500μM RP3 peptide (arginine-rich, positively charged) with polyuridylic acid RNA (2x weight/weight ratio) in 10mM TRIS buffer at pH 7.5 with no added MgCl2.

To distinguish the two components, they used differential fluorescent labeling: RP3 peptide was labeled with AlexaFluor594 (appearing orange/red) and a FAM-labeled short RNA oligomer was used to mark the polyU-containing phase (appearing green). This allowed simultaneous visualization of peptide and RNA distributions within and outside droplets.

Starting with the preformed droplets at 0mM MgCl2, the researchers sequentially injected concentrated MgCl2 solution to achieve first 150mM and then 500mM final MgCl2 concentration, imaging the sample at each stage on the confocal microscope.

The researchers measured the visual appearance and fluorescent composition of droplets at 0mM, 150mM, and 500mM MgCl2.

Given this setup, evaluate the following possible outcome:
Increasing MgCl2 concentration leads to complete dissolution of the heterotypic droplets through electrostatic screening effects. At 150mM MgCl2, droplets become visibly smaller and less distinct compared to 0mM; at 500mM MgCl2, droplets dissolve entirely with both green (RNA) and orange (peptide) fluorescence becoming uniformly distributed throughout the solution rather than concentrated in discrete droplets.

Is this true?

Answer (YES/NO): NO